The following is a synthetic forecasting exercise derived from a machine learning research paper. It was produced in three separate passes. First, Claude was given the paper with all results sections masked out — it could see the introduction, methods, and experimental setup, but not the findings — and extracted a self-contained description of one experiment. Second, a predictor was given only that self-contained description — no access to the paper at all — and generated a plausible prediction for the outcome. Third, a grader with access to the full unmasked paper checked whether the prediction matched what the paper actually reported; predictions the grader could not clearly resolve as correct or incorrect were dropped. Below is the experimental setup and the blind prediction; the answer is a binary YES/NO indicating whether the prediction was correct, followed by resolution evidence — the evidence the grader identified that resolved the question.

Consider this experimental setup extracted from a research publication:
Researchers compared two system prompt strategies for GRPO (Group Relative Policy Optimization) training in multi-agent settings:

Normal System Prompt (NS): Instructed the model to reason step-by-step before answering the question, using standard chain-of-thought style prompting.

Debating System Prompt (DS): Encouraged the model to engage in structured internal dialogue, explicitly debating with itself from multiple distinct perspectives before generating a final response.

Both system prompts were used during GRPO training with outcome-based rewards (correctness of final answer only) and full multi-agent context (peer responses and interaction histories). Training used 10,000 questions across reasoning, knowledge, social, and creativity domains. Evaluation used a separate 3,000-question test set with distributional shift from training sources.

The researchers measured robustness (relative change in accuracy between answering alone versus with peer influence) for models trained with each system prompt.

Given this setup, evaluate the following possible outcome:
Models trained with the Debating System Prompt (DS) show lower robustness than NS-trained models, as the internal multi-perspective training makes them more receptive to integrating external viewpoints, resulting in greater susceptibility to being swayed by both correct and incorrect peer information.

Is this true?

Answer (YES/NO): NO